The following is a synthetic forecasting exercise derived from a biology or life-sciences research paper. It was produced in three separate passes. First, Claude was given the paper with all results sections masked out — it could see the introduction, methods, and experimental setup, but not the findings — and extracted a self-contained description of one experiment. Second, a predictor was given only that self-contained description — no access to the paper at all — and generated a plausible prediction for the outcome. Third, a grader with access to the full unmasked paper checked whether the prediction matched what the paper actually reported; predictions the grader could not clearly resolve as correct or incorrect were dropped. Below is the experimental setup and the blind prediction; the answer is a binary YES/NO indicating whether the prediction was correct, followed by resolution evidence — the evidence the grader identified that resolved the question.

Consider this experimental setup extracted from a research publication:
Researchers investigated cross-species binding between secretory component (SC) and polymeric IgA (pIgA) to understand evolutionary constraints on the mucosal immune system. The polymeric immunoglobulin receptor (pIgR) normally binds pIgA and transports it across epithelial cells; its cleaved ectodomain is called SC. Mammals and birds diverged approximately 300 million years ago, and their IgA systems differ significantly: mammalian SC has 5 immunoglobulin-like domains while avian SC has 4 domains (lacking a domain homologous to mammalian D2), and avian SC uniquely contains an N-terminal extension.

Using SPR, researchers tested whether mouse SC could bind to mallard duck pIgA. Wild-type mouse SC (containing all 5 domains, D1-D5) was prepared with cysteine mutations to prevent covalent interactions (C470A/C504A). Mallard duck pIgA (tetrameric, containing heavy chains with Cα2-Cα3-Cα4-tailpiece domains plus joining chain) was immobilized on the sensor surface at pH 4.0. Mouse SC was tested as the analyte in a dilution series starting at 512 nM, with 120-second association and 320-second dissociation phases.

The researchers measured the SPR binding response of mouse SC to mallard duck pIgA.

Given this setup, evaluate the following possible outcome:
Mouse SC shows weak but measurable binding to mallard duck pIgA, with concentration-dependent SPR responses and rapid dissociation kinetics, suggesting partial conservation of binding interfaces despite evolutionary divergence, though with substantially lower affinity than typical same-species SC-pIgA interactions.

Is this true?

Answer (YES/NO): YES